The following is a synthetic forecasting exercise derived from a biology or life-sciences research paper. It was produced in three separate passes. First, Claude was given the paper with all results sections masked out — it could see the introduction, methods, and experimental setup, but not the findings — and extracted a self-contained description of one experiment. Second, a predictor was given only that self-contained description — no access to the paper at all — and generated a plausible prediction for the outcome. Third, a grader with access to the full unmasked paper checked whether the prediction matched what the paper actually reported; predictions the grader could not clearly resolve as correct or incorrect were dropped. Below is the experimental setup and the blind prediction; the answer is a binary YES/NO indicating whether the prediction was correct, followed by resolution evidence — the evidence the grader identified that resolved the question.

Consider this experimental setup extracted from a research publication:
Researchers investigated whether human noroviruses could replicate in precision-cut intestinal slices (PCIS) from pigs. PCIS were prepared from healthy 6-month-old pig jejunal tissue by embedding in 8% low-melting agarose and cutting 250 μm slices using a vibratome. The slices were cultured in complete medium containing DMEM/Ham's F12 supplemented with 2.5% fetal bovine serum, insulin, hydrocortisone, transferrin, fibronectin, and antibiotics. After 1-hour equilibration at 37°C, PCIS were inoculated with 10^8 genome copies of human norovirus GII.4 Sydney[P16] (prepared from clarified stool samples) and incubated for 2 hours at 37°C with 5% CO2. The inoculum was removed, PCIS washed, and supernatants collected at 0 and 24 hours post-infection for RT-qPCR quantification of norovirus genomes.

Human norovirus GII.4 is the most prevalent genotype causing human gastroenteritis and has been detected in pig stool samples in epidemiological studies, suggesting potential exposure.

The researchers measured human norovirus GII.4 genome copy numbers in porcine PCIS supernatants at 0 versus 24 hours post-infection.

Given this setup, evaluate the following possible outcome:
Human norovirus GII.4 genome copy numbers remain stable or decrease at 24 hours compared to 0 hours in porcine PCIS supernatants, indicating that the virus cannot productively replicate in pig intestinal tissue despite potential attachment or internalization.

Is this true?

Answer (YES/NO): NO